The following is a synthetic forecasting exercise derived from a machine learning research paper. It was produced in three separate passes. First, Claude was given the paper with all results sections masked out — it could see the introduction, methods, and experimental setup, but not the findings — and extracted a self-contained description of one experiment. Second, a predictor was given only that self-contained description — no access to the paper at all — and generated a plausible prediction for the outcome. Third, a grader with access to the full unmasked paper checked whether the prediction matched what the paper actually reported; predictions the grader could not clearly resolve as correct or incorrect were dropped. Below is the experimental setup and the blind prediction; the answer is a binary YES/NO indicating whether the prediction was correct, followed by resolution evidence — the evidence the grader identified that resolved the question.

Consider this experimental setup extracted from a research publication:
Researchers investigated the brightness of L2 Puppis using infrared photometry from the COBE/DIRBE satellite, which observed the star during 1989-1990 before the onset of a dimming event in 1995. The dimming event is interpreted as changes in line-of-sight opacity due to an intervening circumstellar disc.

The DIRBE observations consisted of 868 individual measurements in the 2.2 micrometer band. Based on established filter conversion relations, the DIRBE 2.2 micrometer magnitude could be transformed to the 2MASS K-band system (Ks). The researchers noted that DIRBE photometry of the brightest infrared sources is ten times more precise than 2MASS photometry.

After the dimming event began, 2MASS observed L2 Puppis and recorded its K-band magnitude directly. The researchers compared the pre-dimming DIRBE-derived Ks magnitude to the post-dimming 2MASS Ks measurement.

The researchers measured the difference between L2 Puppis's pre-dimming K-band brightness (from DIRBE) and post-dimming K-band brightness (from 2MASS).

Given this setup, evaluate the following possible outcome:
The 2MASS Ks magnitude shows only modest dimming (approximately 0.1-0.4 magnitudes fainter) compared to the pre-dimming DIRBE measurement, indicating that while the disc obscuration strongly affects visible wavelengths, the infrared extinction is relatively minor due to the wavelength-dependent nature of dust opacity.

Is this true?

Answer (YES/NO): YES